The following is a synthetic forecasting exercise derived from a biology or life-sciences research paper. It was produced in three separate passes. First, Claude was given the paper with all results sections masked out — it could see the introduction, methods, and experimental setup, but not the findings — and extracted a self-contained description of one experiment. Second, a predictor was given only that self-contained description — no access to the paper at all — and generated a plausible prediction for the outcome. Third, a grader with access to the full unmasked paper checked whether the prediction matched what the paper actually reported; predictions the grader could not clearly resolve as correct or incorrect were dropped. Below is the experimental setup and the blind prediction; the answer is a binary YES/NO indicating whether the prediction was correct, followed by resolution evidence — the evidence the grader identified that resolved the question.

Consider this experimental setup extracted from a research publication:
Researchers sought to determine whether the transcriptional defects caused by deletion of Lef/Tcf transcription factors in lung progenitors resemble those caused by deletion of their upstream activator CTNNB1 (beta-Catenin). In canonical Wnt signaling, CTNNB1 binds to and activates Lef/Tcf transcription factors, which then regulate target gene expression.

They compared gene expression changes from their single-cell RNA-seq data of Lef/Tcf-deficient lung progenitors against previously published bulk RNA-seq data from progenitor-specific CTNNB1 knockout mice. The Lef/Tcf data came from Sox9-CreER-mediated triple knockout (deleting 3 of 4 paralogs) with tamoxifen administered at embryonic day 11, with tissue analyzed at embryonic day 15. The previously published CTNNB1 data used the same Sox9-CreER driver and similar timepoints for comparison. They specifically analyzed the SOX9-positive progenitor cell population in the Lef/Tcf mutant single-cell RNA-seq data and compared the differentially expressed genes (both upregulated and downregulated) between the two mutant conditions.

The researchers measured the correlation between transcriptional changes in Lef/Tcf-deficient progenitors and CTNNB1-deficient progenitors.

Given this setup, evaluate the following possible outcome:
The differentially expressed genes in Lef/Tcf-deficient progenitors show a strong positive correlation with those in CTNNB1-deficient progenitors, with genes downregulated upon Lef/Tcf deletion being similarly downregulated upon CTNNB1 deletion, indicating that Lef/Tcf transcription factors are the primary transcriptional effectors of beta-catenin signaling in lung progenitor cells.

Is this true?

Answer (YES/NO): YES